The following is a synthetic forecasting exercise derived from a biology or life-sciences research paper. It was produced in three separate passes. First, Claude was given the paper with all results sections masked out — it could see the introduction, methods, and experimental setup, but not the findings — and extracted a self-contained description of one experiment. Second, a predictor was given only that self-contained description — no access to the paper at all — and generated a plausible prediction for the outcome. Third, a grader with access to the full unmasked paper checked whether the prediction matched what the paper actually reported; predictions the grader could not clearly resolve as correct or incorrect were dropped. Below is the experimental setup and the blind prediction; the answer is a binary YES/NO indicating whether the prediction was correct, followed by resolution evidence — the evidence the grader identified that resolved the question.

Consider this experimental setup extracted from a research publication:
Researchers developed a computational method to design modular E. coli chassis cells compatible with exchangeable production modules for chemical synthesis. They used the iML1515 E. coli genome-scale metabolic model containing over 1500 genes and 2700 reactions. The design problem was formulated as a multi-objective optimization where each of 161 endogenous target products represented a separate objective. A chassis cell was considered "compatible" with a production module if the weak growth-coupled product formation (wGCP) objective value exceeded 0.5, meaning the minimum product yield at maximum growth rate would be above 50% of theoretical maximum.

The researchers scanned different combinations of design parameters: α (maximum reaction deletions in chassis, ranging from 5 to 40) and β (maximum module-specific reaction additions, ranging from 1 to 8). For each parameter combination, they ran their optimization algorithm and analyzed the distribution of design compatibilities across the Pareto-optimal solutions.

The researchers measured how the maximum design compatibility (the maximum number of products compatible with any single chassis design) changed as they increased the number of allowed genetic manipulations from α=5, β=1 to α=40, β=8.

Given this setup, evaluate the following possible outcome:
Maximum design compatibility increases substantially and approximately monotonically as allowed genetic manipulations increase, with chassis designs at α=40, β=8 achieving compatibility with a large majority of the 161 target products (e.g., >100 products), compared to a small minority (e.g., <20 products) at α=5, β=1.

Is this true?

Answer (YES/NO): NO